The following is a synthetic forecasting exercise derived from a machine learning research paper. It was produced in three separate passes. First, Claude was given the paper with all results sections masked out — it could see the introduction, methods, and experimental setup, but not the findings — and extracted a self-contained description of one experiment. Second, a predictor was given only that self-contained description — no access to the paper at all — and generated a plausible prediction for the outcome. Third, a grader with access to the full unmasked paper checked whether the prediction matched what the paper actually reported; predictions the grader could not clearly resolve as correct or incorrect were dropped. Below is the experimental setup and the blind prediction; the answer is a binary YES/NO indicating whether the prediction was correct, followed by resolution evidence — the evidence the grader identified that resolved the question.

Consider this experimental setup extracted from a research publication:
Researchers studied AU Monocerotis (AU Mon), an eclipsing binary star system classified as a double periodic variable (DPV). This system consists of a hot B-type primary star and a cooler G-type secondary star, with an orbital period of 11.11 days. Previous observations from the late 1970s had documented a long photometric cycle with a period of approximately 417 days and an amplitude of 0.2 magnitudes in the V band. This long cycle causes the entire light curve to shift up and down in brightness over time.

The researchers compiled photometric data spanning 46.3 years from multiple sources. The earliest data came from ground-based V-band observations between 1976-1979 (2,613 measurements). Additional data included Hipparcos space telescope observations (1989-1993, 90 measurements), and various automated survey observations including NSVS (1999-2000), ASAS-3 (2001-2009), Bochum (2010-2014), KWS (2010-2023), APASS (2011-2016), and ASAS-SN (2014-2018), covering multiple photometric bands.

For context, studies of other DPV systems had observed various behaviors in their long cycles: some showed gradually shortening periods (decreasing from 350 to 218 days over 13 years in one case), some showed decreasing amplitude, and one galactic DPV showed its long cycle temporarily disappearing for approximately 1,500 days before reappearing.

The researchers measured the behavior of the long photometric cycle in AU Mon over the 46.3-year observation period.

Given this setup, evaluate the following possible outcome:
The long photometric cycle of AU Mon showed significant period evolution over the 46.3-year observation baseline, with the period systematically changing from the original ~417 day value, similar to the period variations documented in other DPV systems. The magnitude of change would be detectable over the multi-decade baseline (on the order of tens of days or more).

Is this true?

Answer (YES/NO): NO